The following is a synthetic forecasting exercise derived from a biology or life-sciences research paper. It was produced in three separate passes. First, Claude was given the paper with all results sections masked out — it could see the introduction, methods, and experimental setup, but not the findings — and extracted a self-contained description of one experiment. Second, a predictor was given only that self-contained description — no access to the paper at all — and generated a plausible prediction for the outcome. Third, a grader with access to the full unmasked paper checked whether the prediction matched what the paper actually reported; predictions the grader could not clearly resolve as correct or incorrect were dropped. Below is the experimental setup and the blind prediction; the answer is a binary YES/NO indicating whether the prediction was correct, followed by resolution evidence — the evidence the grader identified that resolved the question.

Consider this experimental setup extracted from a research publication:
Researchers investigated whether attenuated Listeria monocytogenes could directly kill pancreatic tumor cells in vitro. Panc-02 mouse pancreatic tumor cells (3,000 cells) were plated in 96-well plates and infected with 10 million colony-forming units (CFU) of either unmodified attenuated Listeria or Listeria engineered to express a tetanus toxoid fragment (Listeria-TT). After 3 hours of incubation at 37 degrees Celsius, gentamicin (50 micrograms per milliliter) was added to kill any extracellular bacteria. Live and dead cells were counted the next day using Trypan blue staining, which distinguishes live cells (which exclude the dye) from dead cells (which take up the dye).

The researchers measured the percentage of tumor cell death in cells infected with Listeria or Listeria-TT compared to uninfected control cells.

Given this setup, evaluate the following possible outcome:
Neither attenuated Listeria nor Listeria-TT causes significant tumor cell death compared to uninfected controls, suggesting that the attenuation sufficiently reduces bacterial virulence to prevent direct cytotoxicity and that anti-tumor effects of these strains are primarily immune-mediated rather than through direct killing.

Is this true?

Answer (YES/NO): NO